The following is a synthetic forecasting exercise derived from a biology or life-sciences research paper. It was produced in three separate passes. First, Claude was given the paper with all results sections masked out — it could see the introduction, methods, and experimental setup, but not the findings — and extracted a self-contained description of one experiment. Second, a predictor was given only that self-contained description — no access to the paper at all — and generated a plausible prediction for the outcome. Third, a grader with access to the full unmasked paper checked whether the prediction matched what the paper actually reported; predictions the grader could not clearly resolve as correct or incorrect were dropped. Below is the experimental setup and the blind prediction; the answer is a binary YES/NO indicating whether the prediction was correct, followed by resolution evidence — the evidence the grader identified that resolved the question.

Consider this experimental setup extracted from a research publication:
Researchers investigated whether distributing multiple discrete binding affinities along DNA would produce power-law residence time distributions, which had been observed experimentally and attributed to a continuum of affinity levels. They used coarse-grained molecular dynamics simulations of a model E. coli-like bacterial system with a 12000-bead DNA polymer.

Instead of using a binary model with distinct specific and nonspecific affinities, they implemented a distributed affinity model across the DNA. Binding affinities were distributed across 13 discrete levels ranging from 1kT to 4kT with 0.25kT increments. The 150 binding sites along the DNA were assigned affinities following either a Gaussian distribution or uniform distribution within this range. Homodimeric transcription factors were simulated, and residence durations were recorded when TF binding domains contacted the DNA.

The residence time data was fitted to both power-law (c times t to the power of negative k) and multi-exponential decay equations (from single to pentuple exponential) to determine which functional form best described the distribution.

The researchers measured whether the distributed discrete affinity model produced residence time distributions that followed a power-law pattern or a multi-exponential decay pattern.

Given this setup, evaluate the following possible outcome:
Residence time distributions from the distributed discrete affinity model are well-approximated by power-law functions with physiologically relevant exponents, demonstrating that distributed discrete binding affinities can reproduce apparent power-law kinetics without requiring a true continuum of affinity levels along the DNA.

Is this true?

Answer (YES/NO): NO